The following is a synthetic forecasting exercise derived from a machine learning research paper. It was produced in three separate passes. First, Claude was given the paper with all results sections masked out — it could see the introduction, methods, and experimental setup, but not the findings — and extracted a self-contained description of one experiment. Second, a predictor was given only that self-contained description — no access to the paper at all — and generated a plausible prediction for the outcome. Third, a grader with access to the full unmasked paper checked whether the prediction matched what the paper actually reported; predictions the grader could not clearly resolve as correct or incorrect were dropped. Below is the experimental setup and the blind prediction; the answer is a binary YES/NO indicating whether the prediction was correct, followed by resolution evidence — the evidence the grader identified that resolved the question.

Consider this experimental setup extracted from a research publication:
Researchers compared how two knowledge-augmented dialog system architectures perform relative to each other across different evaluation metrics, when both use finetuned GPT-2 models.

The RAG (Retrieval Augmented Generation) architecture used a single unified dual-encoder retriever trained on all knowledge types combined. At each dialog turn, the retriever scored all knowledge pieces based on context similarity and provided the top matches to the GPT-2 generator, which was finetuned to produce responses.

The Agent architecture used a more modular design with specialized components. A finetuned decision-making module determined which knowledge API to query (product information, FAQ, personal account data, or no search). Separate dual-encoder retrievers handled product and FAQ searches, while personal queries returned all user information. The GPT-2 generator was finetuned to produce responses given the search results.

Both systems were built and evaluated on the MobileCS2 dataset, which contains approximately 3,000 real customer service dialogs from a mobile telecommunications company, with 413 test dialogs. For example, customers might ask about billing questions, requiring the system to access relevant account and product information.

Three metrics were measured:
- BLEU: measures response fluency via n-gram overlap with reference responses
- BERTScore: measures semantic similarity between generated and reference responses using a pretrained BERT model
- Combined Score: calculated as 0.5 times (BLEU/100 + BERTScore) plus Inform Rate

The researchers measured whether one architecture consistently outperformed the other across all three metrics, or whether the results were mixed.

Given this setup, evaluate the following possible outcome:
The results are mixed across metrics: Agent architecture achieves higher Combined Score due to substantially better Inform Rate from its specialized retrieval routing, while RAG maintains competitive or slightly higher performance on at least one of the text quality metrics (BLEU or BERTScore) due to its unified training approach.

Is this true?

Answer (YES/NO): NO